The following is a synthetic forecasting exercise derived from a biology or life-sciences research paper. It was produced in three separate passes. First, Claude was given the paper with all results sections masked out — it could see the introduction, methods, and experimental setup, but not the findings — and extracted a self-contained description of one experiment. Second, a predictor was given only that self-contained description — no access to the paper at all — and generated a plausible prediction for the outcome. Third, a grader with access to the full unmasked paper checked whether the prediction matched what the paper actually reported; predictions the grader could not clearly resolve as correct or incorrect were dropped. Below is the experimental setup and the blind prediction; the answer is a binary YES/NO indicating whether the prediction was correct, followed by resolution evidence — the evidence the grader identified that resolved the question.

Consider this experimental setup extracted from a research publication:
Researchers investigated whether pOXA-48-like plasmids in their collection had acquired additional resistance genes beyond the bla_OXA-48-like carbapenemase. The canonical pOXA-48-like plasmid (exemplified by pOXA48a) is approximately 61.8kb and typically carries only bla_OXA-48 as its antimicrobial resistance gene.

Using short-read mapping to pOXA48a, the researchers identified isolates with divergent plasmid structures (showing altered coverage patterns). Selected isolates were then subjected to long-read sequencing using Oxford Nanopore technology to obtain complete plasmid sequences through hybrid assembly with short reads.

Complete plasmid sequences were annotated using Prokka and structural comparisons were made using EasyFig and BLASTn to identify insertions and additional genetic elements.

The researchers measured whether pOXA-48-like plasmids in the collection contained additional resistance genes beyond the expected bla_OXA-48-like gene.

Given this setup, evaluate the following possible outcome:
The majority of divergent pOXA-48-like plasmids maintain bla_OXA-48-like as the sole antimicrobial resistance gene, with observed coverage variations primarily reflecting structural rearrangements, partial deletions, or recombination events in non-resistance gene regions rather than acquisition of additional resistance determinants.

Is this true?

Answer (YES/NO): NO